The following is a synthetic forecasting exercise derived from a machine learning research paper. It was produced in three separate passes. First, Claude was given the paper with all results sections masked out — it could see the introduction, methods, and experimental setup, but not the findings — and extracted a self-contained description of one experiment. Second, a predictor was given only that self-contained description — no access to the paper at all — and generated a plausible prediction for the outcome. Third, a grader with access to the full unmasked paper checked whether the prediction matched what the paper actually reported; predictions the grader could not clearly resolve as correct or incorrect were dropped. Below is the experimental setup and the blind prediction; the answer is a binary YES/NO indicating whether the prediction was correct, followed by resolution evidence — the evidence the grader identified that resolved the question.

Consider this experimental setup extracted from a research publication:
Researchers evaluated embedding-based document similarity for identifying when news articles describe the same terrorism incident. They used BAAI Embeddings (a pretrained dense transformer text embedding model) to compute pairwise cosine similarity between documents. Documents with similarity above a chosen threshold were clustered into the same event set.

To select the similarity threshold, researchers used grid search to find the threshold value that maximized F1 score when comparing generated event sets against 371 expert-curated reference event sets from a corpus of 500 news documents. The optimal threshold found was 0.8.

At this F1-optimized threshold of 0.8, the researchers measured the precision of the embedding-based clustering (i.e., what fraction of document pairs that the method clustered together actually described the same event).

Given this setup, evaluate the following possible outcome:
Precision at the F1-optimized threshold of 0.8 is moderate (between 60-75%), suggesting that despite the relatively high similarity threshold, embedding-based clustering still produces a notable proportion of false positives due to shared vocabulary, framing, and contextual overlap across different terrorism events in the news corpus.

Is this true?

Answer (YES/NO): NO